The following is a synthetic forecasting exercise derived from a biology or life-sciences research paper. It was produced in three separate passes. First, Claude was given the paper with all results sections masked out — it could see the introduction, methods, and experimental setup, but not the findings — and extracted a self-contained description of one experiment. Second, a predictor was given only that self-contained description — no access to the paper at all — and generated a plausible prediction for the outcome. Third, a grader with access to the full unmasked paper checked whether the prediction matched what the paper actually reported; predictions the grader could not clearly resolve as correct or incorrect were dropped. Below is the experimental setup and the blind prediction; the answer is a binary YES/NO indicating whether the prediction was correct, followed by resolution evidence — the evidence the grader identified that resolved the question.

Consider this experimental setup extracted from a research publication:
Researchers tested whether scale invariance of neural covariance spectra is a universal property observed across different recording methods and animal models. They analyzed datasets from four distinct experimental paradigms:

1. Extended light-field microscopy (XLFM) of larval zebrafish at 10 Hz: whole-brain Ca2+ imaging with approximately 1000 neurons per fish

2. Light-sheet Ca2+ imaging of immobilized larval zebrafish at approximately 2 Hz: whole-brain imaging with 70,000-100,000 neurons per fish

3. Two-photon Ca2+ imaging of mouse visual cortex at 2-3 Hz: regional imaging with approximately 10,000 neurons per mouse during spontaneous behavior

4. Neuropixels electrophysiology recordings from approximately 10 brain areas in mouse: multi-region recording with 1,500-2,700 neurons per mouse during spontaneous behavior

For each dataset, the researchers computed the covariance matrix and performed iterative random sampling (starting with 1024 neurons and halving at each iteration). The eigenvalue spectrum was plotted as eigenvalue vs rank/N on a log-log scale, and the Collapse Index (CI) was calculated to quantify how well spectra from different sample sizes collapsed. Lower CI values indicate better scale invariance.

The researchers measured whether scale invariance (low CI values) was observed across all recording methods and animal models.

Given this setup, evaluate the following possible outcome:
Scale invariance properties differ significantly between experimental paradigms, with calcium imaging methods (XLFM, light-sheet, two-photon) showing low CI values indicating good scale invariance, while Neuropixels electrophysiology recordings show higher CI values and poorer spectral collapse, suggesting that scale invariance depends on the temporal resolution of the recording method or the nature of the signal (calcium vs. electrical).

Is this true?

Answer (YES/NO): NO